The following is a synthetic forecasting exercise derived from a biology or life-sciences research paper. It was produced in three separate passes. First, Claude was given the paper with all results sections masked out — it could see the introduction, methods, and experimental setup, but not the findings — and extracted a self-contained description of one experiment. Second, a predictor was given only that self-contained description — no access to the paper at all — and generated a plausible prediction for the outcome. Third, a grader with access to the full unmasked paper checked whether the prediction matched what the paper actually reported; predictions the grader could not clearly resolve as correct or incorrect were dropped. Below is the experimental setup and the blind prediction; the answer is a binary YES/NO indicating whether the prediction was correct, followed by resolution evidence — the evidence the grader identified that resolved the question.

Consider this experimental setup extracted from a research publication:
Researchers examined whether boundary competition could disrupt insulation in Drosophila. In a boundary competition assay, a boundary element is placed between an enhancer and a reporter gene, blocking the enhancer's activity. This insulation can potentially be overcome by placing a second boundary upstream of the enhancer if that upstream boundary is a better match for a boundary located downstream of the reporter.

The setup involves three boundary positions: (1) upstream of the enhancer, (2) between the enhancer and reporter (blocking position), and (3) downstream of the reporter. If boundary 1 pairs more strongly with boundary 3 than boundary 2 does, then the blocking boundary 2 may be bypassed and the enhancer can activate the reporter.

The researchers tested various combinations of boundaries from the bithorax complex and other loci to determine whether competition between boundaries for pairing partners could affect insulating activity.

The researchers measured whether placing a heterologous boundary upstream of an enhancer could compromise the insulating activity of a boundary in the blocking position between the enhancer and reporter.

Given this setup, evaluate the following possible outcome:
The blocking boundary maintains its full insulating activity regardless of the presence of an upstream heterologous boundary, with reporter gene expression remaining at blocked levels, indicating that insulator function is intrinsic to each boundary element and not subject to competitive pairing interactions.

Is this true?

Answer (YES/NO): NO